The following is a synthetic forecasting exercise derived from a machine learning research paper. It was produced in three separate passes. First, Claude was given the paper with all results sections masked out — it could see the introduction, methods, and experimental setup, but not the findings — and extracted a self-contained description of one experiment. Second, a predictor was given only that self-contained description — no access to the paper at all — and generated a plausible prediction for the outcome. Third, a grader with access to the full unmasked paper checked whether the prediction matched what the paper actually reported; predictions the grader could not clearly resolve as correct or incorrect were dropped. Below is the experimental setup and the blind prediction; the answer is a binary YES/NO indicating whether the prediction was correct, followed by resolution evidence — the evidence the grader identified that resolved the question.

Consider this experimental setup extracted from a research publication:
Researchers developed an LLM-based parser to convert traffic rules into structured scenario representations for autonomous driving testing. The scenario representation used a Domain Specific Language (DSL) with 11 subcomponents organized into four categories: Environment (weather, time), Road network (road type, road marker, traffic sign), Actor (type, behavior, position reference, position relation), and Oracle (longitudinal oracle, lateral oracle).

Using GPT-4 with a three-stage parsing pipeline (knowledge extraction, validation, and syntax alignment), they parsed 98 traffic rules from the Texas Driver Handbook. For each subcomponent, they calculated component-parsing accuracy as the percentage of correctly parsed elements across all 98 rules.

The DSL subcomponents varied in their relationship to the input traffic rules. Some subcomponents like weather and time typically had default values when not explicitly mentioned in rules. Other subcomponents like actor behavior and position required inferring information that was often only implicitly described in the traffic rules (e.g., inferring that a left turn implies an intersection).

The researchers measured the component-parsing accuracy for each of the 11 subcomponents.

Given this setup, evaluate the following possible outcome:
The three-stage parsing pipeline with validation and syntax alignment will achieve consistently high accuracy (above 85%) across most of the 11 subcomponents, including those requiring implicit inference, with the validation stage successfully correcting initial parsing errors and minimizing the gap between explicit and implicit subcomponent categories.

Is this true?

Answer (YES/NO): YES